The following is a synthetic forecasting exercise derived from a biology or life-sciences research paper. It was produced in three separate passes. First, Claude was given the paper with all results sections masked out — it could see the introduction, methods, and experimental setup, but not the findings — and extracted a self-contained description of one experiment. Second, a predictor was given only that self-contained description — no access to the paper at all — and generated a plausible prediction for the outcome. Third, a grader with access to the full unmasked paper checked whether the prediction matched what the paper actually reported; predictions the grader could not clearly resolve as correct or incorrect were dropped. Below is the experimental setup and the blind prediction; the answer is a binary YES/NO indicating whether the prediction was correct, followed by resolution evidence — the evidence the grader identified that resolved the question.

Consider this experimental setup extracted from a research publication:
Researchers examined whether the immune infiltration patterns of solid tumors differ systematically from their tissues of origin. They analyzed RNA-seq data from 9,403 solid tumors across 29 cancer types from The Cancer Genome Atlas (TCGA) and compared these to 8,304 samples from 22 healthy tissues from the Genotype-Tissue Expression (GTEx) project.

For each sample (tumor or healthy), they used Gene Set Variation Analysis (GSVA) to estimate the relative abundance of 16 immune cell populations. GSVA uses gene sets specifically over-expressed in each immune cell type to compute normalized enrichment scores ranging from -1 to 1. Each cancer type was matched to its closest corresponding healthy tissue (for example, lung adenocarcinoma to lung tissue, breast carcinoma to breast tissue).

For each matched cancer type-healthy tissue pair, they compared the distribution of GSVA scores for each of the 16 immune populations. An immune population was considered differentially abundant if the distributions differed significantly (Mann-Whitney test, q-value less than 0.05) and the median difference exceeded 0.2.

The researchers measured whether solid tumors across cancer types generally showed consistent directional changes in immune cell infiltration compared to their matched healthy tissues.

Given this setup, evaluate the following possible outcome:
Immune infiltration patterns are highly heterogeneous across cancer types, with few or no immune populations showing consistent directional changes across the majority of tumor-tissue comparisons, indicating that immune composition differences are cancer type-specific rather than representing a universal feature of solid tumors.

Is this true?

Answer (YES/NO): YES